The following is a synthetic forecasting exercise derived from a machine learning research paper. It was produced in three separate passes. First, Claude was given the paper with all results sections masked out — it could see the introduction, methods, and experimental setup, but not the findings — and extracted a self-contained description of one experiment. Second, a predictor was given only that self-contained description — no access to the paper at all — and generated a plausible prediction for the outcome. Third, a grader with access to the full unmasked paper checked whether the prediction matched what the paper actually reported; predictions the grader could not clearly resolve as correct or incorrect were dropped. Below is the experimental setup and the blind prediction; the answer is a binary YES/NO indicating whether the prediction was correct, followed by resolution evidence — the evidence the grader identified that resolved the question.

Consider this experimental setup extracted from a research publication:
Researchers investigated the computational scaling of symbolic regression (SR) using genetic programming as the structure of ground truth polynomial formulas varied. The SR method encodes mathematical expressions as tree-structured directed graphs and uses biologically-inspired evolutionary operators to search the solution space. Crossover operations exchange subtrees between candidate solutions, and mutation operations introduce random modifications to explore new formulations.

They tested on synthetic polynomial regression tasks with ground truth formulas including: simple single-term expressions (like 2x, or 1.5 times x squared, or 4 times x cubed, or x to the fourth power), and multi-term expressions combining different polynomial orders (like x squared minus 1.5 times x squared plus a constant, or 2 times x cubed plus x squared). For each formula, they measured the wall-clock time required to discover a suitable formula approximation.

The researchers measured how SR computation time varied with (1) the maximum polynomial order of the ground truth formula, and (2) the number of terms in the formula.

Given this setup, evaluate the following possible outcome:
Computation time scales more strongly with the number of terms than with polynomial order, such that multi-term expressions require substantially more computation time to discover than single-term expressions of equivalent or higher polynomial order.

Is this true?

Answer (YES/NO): NO